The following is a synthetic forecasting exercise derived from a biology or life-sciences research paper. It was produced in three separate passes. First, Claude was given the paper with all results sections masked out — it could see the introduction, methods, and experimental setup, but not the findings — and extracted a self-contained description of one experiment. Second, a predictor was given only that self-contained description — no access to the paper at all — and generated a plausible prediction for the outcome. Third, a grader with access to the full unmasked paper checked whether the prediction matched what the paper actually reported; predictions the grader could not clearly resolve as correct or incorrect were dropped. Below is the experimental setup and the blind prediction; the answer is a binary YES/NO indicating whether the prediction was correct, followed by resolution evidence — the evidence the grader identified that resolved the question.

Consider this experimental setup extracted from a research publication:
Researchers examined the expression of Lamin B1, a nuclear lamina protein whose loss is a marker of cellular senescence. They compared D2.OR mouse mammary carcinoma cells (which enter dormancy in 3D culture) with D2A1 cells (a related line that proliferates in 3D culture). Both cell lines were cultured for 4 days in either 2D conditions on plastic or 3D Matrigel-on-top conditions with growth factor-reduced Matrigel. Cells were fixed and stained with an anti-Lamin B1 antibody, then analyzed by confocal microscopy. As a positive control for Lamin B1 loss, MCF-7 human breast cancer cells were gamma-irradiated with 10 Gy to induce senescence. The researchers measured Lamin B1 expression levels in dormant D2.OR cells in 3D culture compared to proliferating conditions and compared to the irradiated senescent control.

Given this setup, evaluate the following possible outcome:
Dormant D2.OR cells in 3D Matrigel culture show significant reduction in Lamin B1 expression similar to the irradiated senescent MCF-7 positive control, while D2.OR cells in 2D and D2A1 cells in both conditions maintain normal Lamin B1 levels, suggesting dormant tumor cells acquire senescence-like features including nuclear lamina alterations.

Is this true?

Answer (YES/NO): NO